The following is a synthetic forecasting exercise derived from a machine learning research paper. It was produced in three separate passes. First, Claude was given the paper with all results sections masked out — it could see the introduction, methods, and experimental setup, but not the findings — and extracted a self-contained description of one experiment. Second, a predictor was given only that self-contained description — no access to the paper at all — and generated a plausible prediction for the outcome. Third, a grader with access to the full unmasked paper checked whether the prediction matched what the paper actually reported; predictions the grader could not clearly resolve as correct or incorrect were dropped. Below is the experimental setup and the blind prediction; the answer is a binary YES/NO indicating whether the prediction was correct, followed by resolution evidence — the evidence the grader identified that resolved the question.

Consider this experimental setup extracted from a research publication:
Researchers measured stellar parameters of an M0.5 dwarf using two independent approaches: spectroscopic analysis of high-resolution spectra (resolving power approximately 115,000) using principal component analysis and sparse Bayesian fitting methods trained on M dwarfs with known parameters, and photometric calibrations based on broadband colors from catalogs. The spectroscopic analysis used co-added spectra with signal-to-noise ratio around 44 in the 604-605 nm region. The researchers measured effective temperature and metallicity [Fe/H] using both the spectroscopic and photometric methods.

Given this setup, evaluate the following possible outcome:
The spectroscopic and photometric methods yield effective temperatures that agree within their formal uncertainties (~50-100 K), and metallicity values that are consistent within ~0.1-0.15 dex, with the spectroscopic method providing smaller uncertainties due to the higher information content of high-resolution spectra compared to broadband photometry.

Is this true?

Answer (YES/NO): NO